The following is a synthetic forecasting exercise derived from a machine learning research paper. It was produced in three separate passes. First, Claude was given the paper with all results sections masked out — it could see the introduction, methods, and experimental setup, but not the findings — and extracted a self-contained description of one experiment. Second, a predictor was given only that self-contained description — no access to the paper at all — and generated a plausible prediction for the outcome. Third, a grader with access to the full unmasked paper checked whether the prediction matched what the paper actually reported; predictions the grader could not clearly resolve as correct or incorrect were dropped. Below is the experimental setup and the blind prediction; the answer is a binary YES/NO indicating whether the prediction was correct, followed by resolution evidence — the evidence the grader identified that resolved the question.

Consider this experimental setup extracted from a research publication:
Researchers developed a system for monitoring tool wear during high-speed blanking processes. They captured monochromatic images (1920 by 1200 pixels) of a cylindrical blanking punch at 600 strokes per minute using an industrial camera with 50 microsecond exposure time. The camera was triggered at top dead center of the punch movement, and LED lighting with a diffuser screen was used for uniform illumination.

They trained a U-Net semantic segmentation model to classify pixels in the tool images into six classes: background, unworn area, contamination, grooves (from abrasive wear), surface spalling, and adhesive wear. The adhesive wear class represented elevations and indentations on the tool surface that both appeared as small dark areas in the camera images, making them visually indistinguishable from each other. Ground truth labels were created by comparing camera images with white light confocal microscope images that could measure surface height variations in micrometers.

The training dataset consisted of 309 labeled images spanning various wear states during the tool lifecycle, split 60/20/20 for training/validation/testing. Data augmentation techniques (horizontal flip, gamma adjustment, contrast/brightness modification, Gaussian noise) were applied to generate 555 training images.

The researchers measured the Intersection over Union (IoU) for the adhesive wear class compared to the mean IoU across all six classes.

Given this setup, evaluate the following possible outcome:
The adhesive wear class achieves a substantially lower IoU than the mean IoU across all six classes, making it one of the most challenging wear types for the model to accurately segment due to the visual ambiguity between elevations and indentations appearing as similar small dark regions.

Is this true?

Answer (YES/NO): YES